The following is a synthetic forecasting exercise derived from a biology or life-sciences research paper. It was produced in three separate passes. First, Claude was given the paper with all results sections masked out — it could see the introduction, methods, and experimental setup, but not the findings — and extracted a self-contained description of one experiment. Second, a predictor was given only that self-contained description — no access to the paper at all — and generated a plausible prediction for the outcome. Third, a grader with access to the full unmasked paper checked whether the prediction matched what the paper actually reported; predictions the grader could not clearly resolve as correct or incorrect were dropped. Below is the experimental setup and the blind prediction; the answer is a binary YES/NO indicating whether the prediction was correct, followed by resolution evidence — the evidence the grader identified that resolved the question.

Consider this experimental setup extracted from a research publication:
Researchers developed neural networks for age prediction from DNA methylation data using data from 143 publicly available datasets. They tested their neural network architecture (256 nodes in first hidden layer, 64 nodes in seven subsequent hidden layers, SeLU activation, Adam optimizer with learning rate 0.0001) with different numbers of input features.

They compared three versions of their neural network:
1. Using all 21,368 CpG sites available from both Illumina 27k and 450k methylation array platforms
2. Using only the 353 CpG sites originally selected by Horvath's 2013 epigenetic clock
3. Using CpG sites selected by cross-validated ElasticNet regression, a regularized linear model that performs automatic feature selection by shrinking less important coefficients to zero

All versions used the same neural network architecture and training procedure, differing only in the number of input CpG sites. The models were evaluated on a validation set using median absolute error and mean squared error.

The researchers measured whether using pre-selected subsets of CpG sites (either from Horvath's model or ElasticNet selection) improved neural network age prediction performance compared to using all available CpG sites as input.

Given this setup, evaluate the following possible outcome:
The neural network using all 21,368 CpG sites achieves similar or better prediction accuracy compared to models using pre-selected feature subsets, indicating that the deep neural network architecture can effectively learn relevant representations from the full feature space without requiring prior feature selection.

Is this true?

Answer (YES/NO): YES